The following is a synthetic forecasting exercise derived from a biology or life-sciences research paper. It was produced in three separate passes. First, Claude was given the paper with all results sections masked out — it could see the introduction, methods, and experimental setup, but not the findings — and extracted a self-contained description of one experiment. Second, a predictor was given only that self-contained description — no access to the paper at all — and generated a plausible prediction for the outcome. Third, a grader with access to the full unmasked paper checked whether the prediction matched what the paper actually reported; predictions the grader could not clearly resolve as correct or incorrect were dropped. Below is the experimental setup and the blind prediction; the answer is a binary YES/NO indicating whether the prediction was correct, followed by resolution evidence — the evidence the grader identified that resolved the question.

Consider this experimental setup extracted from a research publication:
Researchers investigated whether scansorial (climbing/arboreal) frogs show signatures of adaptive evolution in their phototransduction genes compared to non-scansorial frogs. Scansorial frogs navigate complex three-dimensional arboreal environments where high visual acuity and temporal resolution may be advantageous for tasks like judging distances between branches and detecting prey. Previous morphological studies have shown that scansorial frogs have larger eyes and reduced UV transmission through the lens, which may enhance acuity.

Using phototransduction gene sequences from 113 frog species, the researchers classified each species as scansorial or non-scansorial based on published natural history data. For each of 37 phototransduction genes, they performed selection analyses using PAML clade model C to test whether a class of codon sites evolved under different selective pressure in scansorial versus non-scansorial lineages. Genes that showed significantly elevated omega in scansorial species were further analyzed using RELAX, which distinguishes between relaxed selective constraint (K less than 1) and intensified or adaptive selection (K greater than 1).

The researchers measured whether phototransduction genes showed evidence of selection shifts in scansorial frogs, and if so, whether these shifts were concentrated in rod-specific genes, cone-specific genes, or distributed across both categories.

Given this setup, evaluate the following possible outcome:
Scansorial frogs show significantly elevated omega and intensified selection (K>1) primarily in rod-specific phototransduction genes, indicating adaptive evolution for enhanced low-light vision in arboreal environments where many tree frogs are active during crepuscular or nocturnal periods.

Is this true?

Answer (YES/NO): NO